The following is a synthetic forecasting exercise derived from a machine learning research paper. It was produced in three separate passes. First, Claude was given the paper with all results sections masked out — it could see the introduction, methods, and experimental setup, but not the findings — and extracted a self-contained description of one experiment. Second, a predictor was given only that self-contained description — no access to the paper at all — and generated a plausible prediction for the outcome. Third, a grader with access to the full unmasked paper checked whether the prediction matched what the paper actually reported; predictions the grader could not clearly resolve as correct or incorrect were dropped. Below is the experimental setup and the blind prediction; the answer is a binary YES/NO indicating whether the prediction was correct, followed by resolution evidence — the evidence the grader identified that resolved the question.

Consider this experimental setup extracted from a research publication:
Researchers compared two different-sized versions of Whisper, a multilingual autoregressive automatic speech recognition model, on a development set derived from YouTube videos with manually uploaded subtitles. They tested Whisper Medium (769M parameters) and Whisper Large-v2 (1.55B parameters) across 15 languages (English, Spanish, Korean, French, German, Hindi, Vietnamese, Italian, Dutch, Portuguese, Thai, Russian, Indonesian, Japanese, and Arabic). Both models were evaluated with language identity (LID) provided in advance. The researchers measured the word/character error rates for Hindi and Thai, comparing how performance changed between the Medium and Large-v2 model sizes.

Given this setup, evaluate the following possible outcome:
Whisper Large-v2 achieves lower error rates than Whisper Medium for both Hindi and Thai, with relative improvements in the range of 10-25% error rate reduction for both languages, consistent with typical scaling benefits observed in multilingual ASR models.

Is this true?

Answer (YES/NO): NO